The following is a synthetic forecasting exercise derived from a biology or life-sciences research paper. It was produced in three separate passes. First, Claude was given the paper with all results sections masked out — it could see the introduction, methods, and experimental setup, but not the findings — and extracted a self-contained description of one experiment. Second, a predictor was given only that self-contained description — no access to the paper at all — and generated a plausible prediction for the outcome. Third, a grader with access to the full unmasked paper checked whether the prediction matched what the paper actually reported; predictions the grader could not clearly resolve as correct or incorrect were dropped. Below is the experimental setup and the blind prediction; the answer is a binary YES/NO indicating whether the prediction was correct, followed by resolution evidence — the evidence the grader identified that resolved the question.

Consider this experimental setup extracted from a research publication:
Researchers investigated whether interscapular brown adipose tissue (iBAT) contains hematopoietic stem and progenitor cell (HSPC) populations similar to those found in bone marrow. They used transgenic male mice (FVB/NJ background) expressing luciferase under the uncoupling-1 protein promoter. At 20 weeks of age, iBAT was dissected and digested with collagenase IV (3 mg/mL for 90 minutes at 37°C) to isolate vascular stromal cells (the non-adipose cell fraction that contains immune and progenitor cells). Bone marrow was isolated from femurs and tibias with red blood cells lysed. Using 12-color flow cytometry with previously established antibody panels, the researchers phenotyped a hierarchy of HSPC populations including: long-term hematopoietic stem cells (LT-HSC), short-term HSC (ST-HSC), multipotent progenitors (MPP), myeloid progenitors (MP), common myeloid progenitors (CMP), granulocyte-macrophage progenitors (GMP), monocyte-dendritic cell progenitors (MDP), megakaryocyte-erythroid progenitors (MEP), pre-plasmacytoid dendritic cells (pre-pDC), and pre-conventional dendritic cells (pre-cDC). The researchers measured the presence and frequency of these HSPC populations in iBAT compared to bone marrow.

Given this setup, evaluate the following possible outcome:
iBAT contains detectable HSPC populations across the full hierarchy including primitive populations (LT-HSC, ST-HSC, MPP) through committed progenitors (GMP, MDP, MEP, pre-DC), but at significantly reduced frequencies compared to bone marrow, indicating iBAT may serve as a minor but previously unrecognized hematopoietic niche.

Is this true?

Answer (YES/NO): NO